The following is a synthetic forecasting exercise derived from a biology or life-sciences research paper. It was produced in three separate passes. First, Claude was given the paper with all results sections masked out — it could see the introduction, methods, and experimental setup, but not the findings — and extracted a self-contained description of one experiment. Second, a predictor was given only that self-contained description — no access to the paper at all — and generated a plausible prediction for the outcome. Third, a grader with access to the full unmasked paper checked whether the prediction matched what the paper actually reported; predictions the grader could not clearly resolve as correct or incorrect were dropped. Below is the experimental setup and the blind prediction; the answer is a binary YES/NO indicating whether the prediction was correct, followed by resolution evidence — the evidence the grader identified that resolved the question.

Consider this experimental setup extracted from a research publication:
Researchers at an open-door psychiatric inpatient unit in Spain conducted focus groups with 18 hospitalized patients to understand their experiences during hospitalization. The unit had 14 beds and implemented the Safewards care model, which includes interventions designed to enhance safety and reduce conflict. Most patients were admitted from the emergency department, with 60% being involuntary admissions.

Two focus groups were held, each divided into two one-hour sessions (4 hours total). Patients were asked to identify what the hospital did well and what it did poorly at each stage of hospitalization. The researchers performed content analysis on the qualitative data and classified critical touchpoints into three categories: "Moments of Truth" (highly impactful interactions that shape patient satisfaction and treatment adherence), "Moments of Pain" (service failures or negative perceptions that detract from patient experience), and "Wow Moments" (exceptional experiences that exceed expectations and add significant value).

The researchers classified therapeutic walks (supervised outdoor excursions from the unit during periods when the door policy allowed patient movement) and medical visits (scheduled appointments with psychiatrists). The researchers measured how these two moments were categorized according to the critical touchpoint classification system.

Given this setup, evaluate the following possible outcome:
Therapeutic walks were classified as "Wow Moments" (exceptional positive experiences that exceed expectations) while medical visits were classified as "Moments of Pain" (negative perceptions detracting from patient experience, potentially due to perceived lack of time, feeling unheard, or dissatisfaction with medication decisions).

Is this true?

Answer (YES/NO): NO